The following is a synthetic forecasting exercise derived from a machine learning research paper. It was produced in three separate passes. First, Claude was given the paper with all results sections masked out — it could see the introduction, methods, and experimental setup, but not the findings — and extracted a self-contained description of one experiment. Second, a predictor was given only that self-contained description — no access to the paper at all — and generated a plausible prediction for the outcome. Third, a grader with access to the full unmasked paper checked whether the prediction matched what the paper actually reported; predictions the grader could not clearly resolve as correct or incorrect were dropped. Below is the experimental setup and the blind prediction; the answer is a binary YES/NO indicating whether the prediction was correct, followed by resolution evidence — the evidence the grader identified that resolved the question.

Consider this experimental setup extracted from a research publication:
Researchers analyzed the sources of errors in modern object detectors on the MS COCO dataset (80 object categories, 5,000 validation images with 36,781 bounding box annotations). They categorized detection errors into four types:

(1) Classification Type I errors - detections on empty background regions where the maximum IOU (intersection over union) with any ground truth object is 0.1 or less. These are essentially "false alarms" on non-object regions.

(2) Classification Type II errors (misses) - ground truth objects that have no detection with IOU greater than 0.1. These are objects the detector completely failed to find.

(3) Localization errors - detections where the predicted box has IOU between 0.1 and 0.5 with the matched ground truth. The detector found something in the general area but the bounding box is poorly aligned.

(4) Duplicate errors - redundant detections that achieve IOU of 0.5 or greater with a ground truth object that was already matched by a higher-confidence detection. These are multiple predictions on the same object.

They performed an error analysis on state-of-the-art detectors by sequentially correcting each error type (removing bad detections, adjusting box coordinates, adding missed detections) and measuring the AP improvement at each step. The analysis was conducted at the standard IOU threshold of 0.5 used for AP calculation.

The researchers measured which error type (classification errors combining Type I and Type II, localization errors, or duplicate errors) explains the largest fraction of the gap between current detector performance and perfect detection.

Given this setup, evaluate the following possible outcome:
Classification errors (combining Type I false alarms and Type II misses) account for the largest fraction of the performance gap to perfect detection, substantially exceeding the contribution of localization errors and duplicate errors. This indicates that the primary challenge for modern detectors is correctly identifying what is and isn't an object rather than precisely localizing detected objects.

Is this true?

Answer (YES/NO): YES